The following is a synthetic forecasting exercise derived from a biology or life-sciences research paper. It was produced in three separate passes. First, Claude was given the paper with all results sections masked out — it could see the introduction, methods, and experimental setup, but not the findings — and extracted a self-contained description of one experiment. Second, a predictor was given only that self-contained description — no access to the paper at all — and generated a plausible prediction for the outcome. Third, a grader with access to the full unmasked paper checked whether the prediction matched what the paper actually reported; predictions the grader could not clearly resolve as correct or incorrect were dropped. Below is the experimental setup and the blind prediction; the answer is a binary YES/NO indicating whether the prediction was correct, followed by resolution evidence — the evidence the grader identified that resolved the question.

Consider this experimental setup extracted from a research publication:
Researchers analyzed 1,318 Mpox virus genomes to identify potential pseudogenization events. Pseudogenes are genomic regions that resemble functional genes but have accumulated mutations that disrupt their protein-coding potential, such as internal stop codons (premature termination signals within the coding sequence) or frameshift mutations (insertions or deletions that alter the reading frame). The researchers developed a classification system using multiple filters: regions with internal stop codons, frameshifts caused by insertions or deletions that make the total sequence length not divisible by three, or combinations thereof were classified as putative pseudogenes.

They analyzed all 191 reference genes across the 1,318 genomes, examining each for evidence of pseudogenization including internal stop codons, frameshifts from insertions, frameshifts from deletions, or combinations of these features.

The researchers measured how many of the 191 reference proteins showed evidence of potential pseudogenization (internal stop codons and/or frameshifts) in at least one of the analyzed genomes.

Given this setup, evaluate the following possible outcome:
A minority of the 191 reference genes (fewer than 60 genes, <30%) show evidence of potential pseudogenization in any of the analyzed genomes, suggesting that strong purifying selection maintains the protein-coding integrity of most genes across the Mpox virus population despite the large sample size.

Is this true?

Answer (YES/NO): NO